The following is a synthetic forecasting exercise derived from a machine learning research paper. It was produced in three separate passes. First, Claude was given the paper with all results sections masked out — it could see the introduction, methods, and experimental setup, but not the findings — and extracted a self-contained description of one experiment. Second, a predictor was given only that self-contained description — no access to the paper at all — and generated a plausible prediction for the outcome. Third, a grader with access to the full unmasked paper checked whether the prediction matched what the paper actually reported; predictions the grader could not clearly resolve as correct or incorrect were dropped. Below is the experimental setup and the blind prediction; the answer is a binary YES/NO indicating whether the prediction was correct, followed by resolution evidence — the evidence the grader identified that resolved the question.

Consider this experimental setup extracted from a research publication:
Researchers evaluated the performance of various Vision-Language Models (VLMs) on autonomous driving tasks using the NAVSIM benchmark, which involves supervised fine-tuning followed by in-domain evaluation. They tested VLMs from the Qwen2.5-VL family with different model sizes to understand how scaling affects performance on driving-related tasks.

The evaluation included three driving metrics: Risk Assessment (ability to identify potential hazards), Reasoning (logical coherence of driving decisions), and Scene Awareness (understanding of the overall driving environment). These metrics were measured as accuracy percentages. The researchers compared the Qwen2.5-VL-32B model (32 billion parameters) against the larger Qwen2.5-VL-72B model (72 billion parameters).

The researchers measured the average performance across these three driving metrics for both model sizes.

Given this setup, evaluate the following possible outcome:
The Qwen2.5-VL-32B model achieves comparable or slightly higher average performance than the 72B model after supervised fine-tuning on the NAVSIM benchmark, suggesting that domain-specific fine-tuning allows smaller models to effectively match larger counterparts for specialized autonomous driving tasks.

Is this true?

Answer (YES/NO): YES